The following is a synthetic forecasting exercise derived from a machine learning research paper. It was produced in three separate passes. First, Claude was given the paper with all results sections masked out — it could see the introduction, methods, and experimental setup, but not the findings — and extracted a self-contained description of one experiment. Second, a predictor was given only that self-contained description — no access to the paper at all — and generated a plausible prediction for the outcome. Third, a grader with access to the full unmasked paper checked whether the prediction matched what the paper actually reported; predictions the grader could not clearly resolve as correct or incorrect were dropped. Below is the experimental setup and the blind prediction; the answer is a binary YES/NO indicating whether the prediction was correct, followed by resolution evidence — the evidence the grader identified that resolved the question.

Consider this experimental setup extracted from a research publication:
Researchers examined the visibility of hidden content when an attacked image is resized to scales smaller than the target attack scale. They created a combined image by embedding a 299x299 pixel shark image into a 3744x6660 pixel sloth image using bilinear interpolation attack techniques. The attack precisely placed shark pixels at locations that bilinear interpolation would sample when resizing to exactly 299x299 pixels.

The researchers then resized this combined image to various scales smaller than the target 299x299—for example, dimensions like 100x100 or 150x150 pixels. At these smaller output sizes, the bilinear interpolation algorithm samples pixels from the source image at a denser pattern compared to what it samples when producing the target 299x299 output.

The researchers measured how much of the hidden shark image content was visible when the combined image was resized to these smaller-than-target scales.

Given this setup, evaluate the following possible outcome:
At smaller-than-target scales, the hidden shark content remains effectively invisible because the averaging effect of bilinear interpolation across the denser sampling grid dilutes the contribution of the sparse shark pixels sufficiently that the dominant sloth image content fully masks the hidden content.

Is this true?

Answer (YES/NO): NO